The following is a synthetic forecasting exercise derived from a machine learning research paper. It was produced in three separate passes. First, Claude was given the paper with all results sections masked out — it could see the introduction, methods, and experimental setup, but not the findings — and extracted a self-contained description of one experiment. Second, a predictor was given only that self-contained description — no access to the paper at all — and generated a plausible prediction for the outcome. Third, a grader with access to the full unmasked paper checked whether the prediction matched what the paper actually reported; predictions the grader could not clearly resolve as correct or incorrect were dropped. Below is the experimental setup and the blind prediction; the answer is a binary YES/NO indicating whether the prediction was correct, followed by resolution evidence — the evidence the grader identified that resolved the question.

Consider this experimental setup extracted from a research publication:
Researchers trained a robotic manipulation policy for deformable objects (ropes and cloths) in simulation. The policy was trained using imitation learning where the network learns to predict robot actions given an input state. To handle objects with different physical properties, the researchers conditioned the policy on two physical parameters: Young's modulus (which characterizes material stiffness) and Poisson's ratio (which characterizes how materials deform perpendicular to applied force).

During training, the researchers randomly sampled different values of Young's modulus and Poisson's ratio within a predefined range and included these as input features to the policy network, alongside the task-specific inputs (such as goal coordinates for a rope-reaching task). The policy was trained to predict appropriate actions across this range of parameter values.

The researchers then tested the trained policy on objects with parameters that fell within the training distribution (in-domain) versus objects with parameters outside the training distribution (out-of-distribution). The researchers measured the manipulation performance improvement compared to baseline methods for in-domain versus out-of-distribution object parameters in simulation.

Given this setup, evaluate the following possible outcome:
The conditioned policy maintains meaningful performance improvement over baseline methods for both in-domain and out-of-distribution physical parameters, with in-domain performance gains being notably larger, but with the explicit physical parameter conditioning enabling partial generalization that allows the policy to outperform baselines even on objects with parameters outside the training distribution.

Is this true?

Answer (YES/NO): YES